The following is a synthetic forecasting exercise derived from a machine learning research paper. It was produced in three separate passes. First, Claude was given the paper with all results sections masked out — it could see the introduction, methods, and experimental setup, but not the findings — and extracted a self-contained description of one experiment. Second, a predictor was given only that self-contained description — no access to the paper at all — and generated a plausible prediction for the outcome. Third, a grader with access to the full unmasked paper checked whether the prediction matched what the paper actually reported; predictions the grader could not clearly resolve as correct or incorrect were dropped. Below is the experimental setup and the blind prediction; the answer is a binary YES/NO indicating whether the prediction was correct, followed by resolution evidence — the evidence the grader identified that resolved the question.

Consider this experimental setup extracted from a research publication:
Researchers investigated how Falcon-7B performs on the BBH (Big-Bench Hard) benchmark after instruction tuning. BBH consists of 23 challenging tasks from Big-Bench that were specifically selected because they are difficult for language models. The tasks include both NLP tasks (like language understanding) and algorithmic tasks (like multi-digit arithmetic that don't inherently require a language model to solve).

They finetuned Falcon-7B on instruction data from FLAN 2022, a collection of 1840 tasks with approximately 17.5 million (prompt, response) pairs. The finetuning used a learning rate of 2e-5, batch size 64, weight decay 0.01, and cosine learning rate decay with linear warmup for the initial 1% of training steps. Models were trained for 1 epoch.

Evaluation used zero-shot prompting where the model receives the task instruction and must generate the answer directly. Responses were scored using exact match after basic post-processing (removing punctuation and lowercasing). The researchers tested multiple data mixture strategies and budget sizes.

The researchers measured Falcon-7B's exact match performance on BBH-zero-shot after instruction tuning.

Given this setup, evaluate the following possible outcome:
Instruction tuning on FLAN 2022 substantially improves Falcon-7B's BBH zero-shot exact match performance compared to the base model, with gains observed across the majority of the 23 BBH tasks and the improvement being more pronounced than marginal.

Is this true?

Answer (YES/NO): NO